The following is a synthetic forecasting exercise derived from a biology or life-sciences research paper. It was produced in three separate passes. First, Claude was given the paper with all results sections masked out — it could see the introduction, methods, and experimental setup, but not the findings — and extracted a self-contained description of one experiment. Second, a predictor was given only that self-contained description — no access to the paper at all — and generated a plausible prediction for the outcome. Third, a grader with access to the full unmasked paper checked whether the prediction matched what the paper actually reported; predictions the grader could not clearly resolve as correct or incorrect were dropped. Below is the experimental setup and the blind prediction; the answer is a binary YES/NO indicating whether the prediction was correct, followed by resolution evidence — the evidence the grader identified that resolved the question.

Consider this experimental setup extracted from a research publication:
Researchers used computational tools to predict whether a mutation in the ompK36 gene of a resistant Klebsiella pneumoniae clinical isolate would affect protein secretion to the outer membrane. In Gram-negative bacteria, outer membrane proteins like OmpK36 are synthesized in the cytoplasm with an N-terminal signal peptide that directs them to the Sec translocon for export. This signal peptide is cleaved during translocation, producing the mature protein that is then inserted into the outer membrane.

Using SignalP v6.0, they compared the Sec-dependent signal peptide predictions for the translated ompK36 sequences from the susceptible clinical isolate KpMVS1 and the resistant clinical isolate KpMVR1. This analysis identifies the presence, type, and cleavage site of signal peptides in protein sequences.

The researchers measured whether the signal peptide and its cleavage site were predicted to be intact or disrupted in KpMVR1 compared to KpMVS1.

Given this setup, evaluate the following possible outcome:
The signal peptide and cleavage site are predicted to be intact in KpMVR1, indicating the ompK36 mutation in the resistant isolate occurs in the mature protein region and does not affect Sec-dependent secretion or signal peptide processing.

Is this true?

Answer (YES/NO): NO